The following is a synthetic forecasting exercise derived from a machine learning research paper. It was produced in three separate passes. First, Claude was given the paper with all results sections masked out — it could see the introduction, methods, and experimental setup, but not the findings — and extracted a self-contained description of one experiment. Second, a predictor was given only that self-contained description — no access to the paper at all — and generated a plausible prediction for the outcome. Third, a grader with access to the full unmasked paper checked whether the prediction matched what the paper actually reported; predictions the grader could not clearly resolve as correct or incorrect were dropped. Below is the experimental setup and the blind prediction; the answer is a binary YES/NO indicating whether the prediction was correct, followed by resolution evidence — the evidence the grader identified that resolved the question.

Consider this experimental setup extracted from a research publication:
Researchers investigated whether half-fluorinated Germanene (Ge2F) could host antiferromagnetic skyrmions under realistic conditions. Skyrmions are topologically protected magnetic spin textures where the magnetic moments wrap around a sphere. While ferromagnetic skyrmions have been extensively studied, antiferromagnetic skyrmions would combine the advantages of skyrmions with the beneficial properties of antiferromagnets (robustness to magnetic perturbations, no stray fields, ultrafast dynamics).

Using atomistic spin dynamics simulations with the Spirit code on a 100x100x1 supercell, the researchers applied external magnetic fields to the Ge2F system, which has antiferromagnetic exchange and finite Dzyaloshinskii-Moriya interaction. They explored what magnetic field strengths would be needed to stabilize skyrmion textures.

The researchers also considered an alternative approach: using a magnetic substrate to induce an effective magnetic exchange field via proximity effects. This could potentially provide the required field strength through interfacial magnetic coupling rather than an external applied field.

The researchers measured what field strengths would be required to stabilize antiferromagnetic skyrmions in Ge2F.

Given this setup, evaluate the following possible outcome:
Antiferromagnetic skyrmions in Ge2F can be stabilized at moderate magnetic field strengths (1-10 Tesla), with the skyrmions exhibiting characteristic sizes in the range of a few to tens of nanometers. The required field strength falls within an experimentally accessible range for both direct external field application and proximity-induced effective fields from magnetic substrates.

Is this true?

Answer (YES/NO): NO